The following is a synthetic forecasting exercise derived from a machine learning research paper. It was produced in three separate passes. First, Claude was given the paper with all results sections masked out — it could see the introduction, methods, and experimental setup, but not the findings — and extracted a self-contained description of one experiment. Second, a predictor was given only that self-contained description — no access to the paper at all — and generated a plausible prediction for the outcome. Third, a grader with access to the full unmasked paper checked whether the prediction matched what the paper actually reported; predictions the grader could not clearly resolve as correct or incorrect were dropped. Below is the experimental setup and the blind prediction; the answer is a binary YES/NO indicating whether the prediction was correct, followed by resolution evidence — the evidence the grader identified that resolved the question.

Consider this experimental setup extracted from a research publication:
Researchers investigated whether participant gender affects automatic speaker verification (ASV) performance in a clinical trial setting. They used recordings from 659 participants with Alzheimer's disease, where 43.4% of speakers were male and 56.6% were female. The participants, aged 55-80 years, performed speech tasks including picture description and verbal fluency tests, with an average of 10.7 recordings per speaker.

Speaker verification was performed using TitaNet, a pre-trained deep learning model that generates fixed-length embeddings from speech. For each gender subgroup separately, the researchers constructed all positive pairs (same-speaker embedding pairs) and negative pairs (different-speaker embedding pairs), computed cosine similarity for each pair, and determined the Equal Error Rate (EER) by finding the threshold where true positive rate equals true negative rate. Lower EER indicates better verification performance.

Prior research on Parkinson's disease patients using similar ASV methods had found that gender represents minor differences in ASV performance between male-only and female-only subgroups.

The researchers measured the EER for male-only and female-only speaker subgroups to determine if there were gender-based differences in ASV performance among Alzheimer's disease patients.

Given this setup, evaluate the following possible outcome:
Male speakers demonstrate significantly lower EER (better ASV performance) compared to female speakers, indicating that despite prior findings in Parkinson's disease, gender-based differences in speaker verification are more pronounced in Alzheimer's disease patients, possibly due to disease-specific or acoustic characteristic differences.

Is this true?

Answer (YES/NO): NO